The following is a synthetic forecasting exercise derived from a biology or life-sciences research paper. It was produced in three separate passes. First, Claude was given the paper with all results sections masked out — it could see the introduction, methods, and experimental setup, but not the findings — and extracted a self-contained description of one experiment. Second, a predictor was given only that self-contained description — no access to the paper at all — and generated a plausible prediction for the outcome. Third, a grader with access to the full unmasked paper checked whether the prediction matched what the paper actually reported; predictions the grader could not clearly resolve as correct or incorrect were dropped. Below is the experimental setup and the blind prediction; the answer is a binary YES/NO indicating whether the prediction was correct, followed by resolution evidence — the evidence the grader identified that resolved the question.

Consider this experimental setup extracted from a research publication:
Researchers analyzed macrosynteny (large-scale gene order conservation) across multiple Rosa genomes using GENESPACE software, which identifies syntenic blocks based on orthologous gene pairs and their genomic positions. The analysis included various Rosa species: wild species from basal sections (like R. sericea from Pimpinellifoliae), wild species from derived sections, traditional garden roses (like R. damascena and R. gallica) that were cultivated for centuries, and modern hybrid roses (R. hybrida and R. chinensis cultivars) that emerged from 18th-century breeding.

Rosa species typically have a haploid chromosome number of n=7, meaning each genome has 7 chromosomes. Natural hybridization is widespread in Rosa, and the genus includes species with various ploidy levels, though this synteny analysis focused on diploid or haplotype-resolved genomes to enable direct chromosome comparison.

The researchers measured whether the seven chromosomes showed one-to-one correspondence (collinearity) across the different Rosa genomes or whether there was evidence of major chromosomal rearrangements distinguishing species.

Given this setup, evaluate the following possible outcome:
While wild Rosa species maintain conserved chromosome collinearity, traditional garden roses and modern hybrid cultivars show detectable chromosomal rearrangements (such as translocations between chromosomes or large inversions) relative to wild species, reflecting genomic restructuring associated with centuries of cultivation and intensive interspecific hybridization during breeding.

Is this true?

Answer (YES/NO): NO